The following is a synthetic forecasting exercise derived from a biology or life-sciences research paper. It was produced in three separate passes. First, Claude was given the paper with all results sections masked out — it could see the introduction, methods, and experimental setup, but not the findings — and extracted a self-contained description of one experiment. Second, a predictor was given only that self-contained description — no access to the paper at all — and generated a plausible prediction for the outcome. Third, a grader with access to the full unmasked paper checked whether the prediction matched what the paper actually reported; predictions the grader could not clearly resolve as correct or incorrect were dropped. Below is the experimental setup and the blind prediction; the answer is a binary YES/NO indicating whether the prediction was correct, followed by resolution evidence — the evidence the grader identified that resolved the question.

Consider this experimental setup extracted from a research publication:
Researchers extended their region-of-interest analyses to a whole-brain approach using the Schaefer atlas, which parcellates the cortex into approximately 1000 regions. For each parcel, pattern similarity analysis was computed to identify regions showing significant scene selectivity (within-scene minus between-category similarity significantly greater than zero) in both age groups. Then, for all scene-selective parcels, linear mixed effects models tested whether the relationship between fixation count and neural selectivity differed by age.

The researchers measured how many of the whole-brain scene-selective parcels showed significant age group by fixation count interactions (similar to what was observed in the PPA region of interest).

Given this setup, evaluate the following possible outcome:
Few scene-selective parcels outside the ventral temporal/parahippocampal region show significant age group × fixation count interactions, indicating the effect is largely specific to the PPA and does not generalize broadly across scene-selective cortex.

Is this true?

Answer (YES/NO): NO